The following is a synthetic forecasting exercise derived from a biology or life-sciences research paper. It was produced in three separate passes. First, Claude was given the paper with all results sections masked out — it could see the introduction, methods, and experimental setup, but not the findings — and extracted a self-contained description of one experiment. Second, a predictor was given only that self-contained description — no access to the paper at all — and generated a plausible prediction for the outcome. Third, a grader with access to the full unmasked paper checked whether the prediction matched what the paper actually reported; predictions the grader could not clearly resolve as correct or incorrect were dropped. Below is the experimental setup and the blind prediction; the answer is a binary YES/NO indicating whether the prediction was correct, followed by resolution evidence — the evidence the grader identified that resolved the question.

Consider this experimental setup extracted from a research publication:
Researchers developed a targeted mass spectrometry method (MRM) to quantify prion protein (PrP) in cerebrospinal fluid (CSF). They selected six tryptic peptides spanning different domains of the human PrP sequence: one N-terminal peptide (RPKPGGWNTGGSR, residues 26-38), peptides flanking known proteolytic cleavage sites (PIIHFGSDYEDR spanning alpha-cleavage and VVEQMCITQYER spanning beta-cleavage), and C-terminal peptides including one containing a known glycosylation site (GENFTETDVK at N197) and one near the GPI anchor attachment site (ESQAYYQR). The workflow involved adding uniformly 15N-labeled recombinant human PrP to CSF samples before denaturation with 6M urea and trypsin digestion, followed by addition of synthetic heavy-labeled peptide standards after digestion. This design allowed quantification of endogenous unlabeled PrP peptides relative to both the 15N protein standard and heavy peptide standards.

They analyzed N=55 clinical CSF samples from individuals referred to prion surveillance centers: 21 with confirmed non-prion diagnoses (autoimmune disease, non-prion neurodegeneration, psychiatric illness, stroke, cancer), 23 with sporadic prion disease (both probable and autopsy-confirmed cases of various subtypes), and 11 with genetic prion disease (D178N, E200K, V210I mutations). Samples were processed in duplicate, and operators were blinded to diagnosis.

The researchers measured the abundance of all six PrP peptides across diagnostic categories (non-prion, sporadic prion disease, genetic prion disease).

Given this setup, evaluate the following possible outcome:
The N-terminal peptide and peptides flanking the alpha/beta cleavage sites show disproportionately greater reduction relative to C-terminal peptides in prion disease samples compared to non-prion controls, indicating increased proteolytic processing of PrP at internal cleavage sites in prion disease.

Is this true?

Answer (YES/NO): NO